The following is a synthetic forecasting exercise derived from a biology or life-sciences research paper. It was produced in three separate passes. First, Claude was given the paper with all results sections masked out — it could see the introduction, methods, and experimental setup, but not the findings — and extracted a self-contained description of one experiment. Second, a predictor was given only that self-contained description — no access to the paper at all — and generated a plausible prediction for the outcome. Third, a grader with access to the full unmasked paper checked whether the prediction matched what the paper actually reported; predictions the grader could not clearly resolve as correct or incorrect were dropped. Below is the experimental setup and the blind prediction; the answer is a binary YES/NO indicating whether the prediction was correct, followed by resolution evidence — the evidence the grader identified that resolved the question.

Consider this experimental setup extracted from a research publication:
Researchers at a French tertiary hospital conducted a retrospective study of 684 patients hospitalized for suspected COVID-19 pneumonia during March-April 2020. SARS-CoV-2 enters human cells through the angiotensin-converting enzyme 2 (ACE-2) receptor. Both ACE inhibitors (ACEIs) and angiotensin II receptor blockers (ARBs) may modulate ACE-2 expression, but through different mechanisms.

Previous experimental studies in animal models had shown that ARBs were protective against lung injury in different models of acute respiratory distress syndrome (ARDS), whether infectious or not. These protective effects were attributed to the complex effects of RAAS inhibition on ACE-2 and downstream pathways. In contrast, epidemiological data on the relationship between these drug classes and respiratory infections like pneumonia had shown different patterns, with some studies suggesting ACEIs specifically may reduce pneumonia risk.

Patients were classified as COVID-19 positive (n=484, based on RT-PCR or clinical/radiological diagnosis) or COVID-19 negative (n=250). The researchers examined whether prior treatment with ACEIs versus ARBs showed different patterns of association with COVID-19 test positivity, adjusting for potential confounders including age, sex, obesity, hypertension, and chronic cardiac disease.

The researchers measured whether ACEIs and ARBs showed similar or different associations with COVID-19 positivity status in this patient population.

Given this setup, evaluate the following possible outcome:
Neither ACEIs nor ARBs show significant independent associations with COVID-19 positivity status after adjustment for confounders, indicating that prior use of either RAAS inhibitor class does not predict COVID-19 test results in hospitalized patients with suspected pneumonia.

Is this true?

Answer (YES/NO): NO